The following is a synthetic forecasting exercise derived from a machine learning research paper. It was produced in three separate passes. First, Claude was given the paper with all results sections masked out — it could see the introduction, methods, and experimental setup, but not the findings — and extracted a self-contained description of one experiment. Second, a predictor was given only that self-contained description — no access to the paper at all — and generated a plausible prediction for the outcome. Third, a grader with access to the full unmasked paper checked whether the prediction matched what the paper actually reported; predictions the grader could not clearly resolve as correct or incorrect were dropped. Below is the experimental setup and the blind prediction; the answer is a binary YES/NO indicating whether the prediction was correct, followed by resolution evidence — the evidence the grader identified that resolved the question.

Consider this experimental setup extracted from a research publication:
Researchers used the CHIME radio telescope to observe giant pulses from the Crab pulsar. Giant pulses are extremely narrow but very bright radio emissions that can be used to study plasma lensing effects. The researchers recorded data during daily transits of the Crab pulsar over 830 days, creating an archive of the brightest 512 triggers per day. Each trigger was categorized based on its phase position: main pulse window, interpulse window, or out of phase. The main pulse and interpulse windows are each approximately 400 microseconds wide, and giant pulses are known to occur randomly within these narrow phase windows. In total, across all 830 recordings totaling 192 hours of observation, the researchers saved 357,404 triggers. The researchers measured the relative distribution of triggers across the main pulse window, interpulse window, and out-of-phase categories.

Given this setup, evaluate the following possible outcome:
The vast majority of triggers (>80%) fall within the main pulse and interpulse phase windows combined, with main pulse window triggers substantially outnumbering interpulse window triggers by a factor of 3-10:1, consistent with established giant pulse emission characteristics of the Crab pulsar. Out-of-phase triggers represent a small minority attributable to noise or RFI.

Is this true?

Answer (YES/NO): NO